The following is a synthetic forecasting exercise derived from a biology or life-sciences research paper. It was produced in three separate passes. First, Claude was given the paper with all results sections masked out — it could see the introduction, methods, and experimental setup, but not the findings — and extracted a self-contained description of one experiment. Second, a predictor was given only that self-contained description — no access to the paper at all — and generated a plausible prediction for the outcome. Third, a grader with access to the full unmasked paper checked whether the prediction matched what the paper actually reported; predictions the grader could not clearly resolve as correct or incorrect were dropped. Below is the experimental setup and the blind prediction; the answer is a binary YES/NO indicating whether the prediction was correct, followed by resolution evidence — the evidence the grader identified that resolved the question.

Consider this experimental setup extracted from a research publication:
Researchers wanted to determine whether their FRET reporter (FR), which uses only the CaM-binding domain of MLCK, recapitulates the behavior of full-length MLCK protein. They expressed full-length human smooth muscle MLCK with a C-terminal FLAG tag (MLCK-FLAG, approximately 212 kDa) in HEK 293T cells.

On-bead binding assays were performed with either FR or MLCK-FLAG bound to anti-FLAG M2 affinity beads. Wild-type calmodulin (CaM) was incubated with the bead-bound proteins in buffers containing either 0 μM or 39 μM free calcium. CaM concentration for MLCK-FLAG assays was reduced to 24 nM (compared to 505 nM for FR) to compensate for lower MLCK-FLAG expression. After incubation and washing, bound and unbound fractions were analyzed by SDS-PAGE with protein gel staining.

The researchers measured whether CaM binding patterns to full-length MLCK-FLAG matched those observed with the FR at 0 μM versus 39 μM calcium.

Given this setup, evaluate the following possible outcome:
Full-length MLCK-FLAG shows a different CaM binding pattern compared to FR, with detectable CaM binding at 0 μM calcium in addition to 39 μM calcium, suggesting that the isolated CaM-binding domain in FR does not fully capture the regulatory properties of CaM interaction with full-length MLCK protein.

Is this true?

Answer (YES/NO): NO